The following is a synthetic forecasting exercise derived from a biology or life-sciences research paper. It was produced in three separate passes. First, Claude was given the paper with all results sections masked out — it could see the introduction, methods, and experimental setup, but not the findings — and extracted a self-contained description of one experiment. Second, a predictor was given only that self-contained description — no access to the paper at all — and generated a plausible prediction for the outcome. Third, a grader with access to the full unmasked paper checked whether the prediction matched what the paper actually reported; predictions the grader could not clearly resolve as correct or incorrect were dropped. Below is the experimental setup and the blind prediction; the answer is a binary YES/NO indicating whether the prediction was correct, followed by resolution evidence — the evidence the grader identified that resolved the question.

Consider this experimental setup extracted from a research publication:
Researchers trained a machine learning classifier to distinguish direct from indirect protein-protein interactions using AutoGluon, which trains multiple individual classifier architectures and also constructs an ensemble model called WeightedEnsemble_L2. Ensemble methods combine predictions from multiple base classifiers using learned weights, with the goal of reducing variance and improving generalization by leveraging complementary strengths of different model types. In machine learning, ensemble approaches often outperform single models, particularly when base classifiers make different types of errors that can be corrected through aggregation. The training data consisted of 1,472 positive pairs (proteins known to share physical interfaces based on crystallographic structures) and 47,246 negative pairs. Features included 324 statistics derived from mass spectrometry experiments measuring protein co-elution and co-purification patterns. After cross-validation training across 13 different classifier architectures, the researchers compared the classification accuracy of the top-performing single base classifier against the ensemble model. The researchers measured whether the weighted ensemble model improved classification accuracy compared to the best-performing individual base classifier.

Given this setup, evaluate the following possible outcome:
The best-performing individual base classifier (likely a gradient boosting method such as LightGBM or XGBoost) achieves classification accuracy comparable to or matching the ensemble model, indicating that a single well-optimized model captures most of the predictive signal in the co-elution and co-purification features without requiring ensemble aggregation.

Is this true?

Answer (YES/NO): YES